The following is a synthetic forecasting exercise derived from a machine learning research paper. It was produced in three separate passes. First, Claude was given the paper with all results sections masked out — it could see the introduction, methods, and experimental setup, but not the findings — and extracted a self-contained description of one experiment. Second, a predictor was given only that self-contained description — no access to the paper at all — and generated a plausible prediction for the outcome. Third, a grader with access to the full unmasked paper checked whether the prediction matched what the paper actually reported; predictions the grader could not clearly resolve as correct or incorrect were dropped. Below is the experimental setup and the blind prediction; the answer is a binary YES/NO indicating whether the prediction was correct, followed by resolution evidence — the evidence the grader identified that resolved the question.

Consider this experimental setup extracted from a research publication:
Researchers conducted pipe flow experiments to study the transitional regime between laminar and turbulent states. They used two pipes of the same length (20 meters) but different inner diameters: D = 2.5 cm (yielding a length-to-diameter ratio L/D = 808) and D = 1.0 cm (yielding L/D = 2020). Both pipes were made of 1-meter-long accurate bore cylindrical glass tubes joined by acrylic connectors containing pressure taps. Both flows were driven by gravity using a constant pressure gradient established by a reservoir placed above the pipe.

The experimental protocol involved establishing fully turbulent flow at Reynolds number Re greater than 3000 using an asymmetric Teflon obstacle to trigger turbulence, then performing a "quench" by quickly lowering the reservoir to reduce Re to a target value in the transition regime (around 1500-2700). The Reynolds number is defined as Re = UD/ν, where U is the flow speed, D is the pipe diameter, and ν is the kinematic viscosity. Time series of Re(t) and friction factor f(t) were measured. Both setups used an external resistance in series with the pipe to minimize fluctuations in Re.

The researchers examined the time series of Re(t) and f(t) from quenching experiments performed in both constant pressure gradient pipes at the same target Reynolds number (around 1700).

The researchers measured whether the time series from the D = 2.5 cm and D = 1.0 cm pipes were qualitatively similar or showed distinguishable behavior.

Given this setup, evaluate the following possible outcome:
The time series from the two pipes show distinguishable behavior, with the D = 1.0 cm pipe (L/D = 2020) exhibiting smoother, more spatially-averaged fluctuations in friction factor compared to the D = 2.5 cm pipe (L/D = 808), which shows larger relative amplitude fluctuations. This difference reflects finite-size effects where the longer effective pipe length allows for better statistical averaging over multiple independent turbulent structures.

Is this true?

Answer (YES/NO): NO